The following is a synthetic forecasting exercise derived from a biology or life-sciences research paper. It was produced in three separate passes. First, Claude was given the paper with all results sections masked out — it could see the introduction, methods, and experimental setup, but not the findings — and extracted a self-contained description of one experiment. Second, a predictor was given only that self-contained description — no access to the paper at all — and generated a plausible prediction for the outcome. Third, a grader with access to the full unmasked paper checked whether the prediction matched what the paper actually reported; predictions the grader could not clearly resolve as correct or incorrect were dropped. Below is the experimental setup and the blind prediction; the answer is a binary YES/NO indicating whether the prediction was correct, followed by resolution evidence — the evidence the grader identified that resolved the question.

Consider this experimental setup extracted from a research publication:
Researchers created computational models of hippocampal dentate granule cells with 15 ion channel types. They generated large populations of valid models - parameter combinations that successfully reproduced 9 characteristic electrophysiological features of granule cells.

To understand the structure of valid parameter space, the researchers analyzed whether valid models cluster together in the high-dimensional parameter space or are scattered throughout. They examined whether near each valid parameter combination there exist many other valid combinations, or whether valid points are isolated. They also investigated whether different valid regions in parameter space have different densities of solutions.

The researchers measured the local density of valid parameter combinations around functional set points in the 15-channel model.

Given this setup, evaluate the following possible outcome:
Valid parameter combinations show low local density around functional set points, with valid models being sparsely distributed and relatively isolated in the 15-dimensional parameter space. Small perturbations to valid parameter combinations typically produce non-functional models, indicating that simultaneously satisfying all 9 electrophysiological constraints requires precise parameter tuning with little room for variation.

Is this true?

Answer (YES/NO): NO